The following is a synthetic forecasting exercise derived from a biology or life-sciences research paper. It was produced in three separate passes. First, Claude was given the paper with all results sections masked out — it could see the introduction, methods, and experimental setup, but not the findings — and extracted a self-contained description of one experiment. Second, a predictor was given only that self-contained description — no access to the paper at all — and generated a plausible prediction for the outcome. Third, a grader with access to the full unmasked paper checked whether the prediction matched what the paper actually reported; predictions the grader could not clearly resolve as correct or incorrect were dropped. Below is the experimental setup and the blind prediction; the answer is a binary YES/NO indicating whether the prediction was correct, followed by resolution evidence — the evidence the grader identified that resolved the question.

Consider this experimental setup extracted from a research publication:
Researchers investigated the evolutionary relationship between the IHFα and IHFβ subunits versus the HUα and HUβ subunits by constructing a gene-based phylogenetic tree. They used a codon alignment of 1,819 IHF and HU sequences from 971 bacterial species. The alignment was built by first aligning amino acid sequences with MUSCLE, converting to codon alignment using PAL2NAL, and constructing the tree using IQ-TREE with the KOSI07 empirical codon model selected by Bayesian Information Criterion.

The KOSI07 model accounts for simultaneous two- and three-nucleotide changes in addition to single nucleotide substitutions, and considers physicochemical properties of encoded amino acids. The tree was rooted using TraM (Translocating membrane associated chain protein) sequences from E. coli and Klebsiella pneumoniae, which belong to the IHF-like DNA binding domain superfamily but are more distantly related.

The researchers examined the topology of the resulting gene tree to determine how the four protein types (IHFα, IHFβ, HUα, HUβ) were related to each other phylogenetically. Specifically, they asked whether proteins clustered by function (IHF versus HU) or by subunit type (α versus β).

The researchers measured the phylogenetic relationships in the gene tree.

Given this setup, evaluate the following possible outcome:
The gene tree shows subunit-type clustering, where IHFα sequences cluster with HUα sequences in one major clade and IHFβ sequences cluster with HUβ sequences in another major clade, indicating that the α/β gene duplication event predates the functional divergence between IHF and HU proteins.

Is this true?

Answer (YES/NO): NO